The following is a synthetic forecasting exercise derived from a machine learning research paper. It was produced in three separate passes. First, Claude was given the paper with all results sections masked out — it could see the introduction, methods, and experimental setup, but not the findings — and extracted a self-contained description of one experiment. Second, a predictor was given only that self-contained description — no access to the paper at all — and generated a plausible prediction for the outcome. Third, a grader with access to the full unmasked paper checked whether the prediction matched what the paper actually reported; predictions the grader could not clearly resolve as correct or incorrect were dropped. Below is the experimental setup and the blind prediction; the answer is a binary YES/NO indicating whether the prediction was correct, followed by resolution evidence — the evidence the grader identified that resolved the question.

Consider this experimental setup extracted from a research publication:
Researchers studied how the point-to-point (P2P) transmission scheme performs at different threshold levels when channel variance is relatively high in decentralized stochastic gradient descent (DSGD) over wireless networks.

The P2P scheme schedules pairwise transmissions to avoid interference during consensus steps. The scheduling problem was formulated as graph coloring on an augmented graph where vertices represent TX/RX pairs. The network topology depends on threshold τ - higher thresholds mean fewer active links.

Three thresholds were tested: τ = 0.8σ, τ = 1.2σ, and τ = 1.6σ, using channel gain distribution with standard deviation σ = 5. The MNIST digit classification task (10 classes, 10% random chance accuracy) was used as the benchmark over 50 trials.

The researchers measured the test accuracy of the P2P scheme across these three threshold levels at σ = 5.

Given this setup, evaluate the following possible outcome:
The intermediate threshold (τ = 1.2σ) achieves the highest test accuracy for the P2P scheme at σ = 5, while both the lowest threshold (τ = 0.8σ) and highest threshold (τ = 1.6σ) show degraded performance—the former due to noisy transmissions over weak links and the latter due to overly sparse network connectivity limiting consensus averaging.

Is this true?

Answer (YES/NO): NO